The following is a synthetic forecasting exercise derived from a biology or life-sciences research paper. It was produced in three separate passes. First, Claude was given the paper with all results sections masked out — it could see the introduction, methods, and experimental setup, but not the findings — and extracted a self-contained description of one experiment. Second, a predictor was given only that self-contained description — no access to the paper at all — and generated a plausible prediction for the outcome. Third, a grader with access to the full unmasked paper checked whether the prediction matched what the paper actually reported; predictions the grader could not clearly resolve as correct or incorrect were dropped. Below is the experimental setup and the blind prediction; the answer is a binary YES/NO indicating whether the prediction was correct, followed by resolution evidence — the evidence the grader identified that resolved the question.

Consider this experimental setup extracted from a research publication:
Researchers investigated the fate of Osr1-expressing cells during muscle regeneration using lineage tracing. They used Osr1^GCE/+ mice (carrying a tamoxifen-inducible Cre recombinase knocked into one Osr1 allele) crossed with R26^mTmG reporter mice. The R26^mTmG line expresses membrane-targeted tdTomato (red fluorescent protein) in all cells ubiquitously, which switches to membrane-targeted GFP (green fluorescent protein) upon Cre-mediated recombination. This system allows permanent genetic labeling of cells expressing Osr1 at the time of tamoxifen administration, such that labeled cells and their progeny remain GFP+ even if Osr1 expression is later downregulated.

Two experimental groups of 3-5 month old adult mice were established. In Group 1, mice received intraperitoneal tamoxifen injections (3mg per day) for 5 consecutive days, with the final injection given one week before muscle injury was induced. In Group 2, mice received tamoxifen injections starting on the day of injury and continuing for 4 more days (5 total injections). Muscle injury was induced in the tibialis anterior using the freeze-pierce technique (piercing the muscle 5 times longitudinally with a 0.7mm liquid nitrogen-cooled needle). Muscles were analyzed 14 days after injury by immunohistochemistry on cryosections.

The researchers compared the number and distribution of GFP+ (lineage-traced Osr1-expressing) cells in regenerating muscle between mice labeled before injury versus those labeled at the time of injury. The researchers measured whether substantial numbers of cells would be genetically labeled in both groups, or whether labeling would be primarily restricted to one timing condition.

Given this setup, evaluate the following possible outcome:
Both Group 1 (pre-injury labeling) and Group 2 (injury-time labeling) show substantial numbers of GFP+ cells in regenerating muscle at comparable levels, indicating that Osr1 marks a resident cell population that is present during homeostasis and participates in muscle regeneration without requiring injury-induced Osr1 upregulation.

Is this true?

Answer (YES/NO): NO